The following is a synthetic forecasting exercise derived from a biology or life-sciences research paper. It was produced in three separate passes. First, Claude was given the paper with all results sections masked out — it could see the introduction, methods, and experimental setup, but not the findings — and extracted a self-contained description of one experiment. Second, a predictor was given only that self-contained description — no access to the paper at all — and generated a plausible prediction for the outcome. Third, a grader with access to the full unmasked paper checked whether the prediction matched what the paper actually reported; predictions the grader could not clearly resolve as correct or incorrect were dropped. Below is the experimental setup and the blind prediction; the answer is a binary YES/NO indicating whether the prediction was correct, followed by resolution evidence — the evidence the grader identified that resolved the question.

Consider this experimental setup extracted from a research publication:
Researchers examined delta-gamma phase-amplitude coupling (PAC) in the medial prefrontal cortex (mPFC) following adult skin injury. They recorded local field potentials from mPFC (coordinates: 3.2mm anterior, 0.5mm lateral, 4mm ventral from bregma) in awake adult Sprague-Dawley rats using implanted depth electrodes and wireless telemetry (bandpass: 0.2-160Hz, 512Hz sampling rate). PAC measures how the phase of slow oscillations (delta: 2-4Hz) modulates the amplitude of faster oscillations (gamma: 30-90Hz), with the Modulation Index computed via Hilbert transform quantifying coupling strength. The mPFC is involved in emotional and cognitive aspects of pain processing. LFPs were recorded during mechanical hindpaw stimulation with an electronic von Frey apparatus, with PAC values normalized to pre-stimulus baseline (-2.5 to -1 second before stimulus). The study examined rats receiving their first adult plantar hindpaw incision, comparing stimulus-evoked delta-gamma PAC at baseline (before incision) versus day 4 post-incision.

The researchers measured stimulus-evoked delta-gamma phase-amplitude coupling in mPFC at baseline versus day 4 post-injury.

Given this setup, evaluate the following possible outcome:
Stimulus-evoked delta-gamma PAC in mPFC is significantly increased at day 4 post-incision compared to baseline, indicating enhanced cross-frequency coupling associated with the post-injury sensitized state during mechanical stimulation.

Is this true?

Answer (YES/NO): NO